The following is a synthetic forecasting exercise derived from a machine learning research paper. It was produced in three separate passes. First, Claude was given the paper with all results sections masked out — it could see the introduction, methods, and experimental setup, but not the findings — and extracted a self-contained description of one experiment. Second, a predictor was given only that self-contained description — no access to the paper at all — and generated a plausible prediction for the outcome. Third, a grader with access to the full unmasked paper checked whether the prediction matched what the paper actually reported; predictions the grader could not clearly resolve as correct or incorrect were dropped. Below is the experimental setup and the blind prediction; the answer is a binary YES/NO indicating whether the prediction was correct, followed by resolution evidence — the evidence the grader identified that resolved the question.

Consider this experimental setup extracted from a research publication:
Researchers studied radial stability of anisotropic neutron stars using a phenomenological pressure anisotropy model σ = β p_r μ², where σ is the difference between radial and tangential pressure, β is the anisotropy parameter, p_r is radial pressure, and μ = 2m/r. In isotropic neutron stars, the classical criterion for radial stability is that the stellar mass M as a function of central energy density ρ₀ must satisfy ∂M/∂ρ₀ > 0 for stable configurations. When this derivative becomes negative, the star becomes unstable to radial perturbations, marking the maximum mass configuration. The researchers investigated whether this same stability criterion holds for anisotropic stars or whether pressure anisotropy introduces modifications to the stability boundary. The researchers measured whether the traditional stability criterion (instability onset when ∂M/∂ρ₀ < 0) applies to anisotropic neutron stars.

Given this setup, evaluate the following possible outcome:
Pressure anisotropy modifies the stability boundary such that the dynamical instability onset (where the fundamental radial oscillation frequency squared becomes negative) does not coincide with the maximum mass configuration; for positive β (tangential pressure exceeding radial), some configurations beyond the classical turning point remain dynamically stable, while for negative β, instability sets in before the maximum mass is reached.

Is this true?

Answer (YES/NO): NO